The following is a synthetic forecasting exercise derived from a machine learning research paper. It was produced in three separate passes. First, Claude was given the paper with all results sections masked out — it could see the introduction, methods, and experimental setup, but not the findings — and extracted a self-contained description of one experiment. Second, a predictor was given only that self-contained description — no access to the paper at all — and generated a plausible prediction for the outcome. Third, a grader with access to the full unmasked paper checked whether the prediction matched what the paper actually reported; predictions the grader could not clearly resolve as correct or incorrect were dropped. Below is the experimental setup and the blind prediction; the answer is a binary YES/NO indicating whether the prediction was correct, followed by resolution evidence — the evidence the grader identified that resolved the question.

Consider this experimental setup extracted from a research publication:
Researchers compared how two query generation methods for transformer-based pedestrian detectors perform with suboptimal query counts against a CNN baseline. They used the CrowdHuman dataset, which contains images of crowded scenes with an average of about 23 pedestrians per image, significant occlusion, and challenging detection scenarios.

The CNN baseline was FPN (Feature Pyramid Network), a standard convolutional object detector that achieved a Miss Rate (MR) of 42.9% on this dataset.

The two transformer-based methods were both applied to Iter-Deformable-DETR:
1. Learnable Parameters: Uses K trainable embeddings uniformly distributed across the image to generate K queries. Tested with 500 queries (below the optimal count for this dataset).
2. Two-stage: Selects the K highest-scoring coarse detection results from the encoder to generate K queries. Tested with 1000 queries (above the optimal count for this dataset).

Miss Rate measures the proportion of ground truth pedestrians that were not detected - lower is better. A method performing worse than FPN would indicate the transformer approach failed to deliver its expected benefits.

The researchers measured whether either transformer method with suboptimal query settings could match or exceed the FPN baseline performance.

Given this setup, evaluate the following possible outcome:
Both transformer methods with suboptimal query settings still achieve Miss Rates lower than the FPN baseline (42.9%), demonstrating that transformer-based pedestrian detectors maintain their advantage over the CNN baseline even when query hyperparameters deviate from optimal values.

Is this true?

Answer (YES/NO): NO